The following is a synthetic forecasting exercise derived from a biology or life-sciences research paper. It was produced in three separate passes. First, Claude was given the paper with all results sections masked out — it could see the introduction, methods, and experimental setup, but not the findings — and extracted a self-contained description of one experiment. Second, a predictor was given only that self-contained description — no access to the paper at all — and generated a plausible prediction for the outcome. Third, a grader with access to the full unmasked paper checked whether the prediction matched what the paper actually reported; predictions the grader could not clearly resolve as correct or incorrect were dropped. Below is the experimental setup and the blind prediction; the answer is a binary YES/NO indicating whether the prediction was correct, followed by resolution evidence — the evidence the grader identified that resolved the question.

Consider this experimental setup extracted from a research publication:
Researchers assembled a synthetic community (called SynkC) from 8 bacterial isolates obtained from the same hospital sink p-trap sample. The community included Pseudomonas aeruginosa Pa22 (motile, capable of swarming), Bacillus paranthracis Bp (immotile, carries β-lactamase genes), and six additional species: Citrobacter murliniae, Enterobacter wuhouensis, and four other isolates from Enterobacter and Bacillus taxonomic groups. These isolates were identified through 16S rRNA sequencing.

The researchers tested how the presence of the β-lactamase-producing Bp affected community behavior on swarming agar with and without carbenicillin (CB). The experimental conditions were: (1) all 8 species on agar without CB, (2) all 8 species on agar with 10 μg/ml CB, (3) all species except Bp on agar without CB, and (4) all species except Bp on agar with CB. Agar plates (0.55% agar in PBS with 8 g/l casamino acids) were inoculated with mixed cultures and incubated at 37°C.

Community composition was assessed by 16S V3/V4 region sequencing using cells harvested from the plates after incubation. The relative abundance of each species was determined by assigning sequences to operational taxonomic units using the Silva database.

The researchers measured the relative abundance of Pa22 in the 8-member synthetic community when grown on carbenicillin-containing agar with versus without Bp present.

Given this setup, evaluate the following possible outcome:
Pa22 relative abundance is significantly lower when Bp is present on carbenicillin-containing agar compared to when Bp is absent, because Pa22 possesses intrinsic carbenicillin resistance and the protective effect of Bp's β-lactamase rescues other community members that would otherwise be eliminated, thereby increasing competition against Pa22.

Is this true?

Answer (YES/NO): YES